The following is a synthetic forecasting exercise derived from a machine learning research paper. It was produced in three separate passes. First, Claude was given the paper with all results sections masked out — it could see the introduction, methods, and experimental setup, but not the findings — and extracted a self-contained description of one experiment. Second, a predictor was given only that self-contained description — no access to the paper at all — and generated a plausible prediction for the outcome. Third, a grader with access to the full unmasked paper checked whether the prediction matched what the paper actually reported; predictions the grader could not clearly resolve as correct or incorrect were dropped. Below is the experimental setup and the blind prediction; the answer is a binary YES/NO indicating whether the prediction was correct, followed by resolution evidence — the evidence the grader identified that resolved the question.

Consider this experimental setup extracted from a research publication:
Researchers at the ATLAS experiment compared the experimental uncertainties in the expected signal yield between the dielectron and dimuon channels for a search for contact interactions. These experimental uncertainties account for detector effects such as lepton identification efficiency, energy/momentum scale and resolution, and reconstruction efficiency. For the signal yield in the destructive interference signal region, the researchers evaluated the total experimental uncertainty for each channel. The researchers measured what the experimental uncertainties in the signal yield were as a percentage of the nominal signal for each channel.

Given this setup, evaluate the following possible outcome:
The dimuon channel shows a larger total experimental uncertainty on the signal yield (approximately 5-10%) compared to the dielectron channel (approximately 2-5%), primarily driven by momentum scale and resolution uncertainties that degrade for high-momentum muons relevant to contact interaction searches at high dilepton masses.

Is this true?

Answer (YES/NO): NO